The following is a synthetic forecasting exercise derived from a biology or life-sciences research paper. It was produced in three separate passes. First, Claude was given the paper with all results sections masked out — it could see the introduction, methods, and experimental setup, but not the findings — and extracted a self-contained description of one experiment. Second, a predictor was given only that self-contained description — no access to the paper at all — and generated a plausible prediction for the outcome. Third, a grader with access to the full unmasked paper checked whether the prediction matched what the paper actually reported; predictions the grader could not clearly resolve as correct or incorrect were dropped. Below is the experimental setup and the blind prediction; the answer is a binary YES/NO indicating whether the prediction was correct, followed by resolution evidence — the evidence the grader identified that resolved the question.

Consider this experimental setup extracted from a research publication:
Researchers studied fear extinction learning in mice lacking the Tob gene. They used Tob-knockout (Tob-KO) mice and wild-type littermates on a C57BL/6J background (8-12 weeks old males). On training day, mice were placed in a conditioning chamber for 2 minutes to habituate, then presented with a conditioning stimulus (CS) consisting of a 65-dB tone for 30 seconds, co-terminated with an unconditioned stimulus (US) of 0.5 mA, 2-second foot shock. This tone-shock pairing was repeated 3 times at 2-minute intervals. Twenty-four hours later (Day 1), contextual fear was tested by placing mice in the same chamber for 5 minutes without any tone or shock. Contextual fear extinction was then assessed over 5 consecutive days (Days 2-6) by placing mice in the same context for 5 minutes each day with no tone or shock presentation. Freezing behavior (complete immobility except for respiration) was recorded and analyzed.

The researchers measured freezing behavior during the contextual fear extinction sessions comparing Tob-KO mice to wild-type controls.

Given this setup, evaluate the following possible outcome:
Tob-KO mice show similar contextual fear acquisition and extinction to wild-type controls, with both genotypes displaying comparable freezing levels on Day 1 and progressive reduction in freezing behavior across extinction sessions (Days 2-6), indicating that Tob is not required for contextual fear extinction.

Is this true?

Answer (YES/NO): NO